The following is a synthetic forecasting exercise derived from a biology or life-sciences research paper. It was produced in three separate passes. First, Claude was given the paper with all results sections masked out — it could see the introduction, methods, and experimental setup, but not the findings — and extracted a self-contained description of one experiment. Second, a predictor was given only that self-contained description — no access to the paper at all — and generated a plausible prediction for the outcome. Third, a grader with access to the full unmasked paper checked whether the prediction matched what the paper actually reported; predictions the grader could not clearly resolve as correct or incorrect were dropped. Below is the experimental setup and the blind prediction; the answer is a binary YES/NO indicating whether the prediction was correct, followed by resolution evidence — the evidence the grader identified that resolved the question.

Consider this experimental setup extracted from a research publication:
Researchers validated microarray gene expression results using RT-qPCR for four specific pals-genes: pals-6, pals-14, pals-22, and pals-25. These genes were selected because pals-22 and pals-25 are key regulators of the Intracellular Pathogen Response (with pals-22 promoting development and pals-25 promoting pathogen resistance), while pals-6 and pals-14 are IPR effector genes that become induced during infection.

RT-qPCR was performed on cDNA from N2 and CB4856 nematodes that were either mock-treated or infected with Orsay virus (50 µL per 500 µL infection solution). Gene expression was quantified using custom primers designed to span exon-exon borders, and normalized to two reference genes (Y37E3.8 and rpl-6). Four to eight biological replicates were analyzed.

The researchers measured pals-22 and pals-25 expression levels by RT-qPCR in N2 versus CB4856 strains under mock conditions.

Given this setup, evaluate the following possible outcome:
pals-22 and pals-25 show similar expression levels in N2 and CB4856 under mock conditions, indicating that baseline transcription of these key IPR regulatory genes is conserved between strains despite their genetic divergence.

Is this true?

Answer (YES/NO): NO